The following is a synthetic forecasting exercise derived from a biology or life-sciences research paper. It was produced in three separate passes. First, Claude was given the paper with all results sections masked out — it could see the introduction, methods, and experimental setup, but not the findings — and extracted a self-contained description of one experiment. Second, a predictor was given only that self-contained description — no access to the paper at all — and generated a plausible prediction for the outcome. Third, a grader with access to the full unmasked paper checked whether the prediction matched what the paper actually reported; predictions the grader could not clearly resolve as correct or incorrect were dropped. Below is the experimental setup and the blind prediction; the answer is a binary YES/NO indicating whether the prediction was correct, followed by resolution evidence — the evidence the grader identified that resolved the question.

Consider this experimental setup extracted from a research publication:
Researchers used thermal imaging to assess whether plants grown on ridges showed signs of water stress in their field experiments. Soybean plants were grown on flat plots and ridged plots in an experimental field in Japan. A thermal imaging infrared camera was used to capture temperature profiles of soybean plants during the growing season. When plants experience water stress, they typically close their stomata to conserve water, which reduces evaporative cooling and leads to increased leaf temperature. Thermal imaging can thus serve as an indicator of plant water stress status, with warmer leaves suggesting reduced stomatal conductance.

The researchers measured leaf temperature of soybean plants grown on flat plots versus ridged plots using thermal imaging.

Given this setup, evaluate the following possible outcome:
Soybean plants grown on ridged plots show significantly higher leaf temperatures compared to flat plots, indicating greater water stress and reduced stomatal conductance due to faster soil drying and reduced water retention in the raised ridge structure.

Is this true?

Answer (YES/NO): YES